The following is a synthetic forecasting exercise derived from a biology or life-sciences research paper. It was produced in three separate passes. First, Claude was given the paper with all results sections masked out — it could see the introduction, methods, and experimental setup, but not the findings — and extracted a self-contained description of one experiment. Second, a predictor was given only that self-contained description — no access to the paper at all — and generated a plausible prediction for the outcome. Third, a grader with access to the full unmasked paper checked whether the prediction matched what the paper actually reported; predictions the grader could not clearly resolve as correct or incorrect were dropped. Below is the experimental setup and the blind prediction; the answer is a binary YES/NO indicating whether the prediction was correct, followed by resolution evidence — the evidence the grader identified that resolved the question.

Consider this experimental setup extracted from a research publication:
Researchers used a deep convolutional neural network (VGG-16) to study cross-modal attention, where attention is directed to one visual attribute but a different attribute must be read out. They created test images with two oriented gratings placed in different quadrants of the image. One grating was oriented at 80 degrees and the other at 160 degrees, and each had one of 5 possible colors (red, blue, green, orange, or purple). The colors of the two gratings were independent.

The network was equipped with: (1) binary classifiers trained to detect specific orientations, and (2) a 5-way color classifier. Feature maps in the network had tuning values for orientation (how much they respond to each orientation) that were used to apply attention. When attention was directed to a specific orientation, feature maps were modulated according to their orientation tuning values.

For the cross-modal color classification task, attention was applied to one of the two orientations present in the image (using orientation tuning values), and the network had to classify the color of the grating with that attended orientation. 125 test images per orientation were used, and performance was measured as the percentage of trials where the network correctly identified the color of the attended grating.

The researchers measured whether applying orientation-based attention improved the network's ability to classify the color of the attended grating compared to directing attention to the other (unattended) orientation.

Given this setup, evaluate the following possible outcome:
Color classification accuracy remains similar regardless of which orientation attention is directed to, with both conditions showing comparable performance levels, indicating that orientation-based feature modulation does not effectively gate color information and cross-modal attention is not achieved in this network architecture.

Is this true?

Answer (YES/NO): NO